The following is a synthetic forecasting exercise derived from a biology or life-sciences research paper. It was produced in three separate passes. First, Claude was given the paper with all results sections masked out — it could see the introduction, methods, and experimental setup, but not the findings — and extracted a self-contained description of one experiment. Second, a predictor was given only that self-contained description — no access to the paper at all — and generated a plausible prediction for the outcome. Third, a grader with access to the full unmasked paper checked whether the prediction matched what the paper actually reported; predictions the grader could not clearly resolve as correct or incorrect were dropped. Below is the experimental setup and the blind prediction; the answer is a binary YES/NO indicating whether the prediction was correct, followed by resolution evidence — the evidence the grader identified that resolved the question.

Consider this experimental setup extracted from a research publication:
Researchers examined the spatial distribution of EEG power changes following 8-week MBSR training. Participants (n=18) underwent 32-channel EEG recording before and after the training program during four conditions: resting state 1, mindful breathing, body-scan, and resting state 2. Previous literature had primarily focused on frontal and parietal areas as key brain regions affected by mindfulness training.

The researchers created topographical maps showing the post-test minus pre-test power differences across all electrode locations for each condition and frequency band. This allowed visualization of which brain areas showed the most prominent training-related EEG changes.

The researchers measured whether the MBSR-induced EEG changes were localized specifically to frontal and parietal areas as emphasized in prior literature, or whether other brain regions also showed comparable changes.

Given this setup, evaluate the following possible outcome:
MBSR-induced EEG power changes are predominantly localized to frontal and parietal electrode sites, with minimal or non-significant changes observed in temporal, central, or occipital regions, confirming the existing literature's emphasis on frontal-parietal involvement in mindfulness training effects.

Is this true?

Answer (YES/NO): NO